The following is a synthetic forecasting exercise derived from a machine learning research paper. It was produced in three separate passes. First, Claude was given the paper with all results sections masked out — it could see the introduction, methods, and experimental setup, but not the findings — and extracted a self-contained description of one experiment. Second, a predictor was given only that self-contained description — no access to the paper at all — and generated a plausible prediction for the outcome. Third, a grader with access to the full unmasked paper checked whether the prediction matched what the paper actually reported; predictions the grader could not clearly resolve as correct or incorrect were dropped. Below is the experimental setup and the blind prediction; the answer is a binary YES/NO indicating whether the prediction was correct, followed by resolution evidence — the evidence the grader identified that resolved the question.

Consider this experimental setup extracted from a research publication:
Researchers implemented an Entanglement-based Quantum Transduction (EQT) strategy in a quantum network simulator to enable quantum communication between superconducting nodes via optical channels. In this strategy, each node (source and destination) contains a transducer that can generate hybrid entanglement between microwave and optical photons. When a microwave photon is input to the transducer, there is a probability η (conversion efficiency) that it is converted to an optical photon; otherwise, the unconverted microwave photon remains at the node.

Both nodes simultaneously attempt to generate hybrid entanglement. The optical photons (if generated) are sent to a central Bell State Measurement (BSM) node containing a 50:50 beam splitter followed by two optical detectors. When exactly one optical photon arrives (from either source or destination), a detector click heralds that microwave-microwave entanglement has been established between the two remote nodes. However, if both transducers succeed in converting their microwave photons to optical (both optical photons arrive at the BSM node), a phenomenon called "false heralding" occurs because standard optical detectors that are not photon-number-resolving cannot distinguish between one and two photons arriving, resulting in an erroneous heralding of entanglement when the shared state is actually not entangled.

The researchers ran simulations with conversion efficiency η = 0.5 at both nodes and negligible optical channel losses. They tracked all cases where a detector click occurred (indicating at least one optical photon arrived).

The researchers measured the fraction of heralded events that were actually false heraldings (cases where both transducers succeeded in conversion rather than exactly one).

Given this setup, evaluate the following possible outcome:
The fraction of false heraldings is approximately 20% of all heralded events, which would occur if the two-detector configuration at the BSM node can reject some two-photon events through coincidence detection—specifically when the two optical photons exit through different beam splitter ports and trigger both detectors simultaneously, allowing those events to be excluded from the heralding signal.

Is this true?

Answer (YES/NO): NO